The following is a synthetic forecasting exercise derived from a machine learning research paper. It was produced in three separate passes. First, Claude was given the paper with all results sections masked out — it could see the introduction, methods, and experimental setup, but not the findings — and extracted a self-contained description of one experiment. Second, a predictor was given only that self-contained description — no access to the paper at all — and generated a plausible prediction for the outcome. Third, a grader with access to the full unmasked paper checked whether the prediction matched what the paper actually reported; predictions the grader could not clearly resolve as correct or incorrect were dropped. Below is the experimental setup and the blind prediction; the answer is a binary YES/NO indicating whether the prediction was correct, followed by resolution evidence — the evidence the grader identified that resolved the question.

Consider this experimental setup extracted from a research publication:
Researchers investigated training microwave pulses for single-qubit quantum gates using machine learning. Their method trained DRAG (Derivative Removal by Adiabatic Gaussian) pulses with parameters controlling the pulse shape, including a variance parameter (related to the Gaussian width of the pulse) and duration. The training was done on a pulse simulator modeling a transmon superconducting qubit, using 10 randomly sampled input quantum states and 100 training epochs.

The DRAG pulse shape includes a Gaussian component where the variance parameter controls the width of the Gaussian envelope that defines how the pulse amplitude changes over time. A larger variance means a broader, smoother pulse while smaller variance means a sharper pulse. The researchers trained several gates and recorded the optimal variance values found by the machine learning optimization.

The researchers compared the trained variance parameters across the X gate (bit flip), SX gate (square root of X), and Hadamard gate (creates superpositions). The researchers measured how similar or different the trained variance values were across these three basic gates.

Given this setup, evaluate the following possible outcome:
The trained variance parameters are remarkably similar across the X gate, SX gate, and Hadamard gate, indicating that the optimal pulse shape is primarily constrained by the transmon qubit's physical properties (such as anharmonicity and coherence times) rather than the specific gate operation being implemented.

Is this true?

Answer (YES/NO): NO